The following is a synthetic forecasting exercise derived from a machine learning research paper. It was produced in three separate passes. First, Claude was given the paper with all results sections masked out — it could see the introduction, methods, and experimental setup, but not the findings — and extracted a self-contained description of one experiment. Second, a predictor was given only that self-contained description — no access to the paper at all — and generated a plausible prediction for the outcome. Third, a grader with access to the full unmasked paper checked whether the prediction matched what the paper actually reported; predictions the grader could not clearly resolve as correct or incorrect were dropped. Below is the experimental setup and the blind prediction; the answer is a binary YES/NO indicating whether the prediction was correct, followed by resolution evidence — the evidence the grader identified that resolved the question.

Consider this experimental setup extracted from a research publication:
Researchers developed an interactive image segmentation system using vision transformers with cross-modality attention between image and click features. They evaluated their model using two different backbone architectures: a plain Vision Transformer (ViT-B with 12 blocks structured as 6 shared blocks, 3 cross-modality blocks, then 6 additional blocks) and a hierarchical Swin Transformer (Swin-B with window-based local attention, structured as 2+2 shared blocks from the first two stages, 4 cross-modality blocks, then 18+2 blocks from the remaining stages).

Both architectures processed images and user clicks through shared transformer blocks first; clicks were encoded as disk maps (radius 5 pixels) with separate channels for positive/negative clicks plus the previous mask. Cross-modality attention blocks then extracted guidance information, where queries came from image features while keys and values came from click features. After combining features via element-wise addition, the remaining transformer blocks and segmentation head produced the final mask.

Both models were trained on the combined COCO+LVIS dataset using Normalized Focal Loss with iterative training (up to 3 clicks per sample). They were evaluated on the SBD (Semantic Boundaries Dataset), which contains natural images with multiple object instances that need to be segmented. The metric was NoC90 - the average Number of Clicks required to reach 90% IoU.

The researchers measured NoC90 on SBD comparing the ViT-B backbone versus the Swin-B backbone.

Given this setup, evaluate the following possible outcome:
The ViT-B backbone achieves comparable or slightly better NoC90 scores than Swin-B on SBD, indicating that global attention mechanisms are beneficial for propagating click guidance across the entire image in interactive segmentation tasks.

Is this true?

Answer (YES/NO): NO